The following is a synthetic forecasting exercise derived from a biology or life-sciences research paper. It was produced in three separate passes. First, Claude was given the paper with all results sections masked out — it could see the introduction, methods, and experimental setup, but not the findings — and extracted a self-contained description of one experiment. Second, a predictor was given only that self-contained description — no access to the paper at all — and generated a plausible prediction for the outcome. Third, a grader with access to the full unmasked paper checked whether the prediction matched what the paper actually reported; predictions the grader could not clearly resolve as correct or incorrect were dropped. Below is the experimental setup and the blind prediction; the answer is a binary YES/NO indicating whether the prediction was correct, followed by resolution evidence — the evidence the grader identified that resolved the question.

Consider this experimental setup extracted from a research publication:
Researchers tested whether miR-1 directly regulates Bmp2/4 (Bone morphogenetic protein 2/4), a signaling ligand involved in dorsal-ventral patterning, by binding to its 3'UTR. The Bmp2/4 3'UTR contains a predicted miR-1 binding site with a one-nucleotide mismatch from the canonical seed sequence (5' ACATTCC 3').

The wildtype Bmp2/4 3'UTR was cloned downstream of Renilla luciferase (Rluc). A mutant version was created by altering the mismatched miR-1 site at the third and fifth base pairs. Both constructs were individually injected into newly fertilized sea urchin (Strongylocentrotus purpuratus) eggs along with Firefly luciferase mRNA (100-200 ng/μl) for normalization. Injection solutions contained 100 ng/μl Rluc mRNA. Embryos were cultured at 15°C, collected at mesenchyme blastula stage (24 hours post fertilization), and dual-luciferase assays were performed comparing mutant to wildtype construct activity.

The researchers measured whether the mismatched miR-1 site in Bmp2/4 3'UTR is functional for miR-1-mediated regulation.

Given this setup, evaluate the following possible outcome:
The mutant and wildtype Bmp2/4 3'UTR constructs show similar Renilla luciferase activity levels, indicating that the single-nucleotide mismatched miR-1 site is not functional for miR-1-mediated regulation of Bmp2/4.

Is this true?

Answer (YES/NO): YES